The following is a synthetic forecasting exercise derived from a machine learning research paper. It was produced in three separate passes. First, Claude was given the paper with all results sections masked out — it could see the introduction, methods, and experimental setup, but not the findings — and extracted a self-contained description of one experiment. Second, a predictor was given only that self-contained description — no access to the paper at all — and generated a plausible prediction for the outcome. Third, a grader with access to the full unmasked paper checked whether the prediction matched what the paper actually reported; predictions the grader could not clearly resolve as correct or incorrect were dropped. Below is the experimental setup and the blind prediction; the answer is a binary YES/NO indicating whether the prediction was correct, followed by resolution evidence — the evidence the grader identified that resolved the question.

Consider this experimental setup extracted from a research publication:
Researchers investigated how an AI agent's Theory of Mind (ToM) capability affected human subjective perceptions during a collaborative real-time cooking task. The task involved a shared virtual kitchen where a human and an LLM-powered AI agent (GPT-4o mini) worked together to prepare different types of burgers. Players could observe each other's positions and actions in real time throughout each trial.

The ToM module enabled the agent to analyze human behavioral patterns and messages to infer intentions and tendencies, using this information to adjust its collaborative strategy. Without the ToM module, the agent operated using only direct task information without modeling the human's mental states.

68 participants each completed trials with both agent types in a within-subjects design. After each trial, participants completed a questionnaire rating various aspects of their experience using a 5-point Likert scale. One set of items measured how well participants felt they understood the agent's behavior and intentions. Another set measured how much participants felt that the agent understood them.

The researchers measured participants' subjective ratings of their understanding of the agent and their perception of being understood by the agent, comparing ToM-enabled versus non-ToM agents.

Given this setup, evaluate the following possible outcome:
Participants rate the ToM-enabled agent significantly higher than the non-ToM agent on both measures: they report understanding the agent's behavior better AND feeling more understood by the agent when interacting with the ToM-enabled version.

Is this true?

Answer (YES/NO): YES